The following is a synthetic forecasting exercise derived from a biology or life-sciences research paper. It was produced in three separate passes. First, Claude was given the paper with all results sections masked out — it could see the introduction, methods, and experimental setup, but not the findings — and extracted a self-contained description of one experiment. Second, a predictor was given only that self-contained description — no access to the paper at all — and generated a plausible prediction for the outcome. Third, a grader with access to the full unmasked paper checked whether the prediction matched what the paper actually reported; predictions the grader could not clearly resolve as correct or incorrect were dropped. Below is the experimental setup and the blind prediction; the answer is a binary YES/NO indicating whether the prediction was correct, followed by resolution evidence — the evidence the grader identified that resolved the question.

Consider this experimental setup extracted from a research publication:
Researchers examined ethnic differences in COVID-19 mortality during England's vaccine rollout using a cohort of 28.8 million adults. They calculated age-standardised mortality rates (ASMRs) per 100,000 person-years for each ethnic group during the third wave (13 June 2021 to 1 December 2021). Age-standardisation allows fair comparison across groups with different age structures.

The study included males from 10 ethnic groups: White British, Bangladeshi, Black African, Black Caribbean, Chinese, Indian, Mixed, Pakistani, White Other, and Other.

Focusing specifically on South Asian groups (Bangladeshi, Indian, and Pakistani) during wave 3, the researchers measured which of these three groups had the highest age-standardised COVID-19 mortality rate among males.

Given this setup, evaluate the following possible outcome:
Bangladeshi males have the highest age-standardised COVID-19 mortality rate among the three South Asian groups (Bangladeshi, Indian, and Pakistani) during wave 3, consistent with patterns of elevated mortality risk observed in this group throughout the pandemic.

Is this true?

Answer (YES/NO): YES